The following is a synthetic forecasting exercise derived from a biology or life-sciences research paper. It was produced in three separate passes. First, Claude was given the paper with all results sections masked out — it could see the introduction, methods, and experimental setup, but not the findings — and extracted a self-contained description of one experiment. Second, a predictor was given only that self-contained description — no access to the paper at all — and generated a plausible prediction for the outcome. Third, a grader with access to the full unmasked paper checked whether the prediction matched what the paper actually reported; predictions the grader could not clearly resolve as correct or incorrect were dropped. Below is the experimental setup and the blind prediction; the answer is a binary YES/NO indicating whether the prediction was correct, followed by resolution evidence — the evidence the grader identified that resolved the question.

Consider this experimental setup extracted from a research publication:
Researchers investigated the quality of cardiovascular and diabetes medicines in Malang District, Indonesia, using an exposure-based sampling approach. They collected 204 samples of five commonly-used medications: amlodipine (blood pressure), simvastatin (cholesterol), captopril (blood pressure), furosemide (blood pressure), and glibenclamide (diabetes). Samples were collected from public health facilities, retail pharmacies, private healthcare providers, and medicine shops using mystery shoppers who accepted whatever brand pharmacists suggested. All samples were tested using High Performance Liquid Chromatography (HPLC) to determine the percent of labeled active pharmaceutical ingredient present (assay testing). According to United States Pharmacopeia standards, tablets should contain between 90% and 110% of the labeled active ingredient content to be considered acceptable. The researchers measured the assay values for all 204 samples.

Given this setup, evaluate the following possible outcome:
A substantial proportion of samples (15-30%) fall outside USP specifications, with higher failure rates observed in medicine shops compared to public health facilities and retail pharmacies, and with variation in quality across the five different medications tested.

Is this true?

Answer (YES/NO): NO